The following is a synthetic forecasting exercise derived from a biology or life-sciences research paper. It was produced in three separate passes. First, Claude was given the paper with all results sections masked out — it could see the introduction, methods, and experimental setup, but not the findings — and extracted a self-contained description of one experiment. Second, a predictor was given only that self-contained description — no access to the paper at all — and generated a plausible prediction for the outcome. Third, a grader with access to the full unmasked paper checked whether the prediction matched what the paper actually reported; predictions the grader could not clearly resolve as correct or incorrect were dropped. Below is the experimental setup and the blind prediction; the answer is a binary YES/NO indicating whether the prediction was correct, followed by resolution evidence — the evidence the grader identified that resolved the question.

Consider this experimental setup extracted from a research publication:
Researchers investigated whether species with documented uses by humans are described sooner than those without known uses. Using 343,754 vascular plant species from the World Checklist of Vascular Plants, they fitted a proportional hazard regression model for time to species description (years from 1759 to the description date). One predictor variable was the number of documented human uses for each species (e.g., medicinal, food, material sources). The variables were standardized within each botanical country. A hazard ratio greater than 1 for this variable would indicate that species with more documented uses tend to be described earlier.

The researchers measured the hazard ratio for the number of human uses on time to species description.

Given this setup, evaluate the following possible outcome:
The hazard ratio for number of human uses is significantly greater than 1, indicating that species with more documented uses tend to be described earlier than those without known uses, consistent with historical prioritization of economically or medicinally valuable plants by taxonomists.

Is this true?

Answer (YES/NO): YES